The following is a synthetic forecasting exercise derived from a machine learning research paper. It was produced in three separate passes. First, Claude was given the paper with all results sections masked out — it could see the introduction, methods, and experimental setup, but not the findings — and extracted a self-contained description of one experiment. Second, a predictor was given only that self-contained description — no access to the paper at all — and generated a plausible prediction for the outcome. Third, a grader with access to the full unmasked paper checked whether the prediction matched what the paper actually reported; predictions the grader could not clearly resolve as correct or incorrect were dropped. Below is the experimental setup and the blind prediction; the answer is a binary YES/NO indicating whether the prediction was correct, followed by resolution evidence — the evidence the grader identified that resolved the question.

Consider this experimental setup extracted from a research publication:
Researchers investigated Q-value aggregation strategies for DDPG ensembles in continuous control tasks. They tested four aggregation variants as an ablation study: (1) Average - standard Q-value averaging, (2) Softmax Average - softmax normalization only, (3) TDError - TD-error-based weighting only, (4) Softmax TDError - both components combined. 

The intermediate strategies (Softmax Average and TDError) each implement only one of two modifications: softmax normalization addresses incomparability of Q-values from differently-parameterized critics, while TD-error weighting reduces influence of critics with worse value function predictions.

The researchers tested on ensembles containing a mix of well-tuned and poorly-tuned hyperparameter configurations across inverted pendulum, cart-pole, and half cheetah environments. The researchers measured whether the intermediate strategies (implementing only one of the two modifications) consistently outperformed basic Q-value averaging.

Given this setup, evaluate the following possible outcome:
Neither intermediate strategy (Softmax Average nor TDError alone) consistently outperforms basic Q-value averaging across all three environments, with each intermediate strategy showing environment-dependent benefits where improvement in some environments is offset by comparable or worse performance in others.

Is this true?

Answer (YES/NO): YES